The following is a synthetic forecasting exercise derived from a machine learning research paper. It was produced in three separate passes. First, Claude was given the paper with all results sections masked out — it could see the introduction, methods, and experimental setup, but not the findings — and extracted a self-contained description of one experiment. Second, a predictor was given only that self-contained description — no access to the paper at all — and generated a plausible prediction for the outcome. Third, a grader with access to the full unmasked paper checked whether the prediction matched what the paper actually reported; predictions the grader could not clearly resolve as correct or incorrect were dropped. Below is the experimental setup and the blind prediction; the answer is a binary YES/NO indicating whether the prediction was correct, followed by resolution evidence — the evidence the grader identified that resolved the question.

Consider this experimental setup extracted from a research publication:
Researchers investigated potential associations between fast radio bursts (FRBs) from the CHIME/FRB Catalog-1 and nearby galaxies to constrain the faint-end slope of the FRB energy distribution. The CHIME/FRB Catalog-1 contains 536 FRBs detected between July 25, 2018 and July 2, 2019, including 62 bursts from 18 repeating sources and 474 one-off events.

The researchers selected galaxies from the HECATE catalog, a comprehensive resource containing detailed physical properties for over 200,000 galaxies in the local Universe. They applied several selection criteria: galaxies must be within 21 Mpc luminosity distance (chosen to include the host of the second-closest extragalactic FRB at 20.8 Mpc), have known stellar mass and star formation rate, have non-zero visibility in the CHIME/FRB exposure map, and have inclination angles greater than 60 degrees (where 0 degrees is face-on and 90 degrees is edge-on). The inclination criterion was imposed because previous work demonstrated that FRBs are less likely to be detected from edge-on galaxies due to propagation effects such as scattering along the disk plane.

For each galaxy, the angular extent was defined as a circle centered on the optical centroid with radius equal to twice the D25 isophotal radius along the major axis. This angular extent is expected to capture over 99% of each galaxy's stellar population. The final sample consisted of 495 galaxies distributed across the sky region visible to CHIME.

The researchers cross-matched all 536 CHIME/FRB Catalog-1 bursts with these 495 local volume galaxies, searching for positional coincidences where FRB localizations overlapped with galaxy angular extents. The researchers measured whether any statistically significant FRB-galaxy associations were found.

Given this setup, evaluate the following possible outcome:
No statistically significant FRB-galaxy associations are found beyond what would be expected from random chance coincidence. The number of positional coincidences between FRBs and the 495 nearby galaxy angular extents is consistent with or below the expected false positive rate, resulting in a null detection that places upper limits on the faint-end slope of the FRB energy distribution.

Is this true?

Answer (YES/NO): YES